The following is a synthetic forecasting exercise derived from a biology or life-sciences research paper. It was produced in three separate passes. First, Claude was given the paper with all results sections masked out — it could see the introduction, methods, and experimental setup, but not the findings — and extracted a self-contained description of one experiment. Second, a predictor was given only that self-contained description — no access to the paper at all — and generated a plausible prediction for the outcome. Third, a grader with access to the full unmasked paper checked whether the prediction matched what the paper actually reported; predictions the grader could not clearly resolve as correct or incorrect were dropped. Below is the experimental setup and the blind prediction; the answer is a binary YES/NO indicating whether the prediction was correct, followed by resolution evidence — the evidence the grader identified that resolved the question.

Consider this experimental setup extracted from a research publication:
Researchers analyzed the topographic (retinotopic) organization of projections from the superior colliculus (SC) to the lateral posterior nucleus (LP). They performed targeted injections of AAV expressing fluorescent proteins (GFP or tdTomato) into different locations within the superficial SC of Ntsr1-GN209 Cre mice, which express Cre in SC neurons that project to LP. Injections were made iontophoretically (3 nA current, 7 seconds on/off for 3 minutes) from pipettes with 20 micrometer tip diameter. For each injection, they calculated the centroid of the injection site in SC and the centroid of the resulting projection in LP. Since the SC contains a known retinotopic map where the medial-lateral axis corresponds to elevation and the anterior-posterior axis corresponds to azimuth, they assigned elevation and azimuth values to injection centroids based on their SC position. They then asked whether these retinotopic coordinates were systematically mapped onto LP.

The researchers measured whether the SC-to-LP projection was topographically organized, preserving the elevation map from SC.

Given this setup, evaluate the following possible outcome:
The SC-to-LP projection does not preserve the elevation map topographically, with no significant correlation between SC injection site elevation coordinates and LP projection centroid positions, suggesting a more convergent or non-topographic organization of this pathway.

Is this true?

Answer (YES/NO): NO